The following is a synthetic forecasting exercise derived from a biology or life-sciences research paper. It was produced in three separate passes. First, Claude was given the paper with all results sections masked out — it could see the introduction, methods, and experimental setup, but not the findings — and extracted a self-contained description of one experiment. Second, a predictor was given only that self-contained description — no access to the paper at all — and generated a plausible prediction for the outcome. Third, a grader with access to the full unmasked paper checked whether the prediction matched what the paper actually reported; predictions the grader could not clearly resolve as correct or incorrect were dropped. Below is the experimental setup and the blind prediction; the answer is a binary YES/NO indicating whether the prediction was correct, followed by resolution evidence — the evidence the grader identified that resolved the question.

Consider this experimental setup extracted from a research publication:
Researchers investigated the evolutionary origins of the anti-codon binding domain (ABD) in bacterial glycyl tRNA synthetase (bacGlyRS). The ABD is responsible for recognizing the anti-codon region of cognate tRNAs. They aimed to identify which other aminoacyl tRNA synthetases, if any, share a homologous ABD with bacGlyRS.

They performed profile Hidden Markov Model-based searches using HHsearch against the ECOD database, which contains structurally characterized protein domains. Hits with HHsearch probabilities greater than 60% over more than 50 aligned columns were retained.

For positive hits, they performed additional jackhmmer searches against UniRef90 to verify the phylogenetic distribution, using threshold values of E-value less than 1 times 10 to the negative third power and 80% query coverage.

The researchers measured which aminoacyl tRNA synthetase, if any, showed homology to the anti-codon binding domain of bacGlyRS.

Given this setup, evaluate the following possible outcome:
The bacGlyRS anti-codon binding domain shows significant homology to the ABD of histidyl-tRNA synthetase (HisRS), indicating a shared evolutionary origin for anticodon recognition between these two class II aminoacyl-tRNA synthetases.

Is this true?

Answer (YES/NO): NO